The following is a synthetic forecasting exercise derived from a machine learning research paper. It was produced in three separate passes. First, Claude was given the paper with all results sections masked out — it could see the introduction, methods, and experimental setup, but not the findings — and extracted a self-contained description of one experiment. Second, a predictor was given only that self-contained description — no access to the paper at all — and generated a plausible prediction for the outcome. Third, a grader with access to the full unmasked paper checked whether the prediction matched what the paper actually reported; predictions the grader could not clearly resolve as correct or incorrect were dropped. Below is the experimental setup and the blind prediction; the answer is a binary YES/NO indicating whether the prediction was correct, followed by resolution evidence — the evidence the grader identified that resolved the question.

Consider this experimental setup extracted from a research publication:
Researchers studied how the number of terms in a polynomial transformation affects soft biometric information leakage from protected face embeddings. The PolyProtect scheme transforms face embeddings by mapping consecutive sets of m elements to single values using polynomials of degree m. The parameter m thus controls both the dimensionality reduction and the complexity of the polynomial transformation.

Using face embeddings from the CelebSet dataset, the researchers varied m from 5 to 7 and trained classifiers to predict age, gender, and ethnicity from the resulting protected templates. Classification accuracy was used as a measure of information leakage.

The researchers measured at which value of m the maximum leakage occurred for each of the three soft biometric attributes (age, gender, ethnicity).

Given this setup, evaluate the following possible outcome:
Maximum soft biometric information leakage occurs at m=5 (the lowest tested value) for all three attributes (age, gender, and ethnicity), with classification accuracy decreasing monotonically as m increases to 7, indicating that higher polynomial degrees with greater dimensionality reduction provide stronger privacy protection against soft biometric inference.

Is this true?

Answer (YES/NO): NO